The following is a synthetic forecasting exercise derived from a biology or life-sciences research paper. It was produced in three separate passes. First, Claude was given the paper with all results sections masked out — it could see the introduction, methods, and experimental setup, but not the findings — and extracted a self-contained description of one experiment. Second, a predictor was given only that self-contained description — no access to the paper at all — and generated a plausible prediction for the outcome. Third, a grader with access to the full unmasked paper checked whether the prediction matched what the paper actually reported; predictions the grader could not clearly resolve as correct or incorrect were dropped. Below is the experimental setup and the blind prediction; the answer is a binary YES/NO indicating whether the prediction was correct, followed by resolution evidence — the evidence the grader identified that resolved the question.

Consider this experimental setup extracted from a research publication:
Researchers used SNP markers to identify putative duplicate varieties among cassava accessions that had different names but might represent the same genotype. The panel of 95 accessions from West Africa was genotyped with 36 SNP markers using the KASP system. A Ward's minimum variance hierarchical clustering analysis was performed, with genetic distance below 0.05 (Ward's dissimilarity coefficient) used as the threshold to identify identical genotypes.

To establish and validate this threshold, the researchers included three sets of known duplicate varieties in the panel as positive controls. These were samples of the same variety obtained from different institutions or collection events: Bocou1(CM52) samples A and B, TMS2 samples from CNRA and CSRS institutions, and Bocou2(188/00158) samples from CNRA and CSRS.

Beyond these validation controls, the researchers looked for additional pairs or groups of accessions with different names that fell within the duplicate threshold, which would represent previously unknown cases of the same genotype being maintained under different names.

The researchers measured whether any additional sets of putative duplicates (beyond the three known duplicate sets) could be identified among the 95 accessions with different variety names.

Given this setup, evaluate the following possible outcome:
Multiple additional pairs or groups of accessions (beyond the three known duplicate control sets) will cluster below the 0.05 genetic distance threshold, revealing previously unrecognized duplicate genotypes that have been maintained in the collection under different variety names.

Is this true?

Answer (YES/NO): YES